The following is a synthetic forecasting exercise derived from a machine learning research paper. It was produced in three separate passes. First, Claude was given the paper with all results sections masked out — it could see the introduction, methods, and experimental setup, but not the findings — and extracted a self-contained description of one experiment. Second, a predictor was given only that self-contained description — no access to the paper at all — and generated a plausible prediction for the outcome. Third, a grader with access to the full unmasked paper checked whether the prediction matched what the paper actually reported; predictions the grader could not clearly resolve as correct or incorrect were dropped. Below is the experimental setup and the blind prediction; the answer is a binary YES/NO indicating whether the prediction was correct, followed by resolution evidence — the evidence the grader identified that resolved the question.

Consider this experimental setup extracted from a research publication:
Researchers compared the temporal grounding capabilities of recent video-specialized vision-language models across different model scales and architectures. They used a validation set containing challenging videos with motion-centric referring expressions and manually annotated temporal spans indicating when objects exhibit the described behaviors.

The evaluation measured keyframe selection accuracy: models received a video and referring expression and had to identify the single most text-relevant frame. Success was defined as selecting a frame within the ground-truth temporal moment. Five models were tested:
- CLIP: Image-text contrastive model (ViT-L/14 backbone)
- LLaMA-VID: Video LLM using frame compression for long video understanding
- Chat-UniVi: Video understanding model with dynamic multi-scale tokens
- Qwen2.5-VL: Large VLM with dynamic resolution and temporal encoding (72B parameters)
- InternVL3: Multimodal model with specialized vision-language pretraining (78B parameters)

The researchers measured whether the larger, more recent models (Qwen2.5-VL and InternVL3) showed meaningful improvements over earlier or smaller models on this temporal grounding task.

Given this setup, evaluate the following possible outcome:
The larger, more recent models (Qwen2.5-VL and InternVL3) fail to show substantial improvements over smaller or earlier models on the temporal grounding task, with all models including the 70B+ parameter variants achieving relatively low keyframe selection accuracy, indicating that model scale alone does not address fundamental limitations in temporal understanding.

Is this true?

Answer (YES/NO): YES